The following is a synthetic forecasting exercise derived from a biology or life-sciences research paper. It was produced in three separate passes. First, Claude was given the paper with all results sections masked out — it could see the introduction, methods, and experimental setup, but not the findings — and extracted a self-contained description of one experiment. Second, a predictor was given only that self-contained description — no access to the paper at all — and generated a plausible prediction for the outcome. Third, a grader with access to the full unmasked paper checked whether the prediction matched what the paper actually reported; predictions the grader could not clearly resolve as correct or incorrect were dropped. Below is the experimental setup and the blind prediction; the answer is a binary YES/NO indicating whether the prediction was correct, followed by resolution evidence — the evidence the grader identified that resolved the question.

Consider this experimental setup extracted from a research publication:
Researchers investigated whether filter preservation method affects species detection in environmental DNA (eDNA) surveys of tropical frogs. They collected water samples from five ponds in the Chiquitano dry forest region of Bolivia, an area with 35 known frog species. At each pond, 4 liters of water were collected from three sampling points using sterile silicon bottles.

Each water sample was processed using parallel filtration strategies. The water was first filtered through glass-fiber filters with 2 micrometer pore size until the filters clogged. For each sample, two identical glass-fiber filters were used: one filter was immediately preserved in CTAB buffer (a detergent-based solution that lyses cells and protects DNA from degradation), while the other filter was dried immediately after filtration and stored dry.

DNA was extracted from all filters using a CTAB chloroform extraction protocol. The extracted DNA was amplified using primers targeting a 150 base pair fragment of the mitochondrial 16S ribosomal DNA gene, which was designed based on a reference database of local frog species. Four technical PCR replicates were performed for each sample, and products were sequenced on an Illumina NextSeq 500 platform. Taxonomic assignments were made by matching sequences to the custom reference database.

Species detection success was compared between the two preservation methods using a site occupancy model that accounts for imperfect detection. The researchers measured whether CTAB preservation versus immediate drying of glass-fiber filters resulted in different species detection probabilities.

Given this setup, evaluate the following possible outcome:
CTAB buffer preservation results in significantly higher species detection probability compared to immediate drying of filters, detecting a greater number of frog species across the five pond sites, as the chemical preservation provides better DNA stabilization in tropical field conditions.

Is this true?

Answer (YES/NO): NO